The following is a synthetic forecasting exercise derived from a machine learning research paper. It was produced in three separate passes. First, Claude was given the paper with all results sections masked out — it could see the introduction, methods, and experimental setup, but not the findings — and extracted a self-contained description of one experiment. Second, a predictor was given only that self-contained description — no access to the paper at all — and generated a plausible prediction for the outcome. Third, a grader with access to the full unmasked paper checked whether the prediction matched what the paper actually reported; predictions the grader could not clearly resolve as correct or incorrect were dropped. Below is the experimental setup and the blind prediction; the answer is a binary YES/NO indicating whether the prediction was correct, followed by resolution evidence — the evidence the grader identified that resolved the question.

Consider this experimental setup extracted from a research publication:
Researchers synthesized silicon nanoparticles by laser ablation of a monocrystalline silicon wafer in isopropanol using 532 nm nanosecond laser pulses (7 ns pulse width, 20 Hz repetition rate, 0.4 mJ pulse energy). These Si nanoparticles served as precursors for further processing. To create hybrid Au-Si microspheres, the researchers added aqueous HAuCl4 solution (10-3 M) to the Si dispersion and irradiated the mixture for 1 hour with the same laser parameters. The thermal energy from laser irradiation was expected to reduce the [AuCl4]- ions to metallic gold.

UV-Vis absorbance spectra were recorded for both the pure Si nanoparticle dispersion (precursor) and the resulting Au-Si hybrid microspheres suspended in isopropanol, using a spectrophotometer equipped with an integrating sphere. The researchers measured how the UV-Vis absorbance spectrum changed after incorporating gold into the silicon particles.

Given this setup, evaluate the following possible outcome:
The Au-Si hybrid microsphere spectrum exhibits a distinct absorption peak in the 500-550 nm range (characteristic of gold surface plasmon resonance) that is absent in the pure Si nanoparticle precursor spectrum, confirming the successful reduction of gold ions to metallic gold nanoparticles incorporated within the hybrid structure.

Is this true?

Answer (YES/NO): YES